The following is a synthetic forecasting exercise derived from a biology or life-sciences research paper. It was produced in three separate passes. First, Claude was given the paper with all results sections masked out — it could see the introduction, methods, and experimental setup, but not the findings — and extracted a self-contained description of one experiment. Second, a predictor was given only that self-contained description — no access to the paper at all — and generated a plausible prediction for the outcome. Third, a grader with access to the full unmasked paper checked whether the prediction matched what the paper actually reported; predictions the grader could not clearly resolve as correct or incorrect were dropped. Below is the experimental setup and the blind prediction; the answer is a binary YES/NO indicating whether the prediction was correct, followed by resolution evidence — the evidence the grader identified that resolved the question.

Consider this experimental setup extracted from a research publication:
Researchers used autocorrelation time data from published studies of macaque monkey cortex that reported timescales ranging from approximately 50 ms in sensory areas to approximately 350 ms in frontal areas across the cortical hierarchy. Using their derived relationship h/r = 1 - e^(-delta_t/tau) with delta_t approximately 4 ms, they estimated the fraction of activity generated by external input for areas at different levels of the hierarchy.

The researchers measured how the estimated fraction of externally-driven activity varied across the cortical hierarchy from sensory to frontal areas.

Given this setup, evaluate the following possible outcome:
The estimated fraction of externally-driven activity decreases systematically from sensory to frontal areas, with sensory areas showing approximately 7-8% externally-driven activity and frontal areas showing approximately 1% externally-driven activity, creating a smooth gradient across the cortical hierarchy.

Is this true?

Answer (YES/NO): YES